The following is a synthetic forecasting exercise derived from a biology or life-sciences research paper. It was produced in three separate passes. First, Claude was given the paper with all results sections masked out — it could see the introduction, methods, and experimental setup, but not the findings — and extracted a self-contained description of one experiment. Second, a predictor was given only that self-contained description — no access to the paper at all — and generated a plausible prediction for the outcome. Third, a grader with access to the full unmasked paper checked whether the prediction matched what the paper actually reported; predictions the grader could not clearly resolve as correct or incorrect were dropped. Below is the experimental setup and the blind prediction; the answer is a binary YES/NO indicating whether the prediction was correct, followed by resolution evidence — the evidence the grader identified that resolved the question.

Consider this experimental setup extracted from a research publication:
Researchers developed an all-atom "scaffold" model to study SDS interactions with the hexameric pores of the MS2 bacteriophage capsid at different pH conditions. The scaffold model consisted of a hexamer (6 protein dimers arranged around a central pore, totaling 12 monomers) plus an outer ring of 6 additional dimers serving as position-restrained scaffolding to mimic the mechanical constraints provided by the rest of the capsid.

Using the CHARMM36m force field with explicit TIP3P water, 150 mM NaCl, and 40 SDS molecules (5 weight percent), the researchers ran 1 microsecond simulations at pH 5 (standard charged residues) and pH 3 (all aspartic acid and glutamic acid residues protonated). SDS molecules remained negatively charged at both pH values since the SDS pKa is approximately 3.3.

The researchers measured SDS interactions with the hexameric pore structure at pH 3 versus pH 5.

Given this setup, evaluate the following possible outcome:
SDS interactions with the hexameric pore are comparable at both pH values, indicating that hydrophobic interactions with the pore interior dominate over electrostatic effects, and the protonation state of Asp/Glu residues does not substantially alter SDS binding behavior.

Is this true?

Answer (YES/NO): NO